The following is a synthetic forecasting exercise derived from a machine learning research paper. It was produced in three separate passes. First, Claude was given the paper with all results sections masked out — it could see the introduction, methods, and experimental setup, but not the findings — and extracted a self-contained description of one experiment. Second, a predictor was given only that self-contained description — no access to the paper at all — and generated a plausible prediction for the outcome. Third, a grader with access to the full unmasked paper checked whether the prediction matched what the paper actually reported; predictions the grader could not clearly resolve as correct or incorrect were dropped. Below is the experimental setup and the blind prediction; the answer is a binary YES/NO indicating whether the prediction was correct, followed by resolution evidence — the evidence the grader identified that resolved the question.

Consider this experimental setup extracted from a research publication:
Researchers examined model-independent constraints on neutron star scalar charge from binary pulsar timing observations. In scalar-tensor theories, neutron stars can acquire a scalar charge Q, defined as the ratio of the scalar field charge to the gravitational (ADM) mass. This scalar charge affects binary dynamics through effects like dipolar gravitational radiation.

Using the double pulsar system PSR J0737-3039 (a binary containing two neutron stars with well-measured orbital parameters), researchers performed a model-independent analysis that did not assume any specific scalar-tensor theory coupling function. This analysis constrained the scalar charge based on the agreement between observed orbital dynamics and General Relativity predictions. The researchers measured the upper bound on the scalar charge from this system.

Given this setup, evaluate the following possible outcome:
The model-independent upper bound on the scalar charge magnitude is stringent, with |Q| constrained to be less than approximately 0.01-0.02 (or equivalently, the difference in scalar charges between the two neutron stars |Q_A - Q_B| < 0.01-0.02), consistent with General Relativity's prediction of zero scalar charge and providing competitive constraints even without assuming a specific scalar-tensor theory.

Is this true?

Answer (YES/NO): NO